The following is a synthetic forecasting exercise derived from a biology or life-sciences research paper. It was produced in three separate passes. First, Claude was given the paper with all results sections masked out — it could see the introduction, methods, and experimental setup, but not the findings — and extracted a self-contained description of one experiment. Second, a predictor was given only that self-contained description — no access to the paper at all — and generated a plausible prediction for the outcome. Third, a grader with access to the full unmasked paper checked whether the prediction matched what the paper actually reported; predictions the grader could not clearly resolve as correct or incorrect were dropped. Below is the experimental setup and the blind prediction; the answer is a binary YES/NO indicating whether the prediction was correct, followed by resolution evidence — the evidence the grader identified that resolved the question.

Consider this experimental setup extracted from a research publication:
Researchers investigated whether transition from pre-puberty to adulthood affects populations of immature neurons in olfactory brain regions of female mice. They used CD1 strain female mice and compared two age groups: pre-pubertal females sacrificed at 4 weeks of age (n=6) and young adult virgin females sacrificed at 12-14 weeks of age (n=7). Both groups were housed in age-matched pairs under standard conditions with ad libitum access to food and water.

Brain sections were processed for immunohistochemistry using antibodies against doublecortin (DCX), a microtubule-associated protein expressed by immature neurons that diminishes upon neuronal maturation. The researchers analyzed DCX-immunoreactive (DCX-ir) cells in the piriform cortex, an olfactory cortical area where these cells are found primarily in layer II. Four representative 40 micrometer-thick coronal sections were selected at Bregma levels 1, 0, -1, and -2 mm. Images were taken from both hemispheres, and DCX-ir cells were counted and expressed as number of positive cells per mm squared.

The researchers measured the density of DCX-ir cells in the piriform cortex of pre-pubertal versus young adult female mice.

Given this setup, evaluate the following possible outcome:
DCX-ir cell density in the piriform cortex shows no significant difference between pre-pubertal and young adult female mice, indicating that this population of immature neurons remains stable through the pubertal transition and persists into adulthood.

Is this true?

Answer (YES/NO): NO